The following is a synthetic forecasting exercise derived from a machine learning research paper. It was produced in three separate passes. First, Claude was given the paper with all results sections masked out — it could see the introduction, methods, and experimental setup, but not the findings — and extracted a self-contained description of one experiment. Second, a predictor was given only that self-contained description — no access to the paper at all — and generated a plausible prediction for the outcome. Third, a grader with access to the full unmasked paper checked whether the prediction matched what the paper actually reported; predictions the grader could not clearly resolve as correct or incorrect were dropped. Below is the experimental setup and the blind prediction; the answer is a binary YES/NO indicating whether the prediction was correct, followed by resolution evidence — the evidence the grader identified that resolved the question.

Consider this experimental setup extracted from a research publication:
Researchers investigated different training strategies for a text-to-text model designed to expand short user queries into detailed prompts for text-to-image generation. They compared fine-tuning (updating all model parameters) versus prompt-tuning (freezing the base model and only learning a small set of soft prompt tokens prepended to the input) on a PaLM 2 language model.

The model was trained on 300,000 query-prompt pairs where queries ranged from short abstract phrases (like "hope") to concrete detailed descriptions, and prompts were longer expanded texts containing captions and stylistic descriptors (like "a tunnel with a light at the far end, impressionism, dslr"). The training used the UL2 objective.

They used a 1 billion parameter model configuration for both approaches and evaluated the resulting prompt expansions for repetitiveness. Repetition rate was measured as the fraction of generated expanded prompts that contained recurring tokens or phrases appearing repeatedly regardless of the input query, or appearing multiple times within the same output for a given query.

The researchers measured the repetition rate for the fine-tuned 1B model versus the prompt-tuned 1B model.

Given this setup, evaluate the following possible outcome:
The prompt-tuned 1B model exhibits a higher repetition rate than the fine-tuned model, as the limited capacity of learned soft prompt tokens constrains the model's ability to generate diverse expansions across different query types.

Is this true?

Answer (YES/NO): NO